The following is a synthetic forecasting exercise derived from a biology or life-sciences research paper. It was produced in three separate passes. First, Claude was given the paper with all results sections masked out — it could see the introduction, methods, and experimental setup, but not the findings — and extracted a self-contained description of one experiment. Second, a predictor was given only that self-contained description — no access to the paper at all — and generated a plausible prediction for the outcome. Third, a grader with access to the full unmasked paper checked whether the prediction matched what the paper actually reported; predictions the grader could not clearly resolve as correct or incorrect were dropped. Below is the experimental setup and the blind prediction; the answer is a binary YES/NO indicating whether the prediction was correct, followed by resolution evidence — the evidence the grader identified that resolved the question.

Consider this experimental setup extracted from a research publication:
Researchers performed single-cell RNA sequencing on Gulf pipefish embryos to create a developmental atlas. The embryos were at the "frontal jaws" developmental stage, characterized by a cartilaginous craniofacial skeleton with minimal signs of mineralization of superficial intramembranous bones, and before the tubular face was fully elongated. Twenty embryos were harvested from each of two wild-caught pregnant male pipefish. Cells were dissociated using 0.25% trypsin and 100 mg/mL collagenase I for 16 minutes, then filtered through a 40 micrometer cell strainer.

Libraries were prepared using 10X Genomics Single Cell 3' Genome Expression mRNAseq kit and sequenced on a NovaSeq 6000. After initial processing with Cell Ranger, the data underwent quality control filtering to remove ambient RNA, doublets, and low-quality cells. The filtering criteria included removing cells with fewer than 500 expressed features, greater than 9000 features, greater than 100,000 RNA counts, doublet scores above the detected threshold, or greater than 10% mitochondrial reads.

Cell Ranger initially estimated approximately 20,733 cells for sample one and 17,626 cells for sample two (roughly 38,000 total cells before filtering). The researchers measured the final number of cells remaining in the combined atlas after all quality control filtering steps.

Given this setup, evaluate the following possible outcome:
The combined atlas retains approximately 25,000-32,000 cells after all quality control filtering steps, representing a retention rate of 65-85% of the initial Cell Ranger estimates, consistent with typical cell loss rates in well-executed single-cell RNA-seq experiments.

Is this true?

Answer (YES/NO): NO